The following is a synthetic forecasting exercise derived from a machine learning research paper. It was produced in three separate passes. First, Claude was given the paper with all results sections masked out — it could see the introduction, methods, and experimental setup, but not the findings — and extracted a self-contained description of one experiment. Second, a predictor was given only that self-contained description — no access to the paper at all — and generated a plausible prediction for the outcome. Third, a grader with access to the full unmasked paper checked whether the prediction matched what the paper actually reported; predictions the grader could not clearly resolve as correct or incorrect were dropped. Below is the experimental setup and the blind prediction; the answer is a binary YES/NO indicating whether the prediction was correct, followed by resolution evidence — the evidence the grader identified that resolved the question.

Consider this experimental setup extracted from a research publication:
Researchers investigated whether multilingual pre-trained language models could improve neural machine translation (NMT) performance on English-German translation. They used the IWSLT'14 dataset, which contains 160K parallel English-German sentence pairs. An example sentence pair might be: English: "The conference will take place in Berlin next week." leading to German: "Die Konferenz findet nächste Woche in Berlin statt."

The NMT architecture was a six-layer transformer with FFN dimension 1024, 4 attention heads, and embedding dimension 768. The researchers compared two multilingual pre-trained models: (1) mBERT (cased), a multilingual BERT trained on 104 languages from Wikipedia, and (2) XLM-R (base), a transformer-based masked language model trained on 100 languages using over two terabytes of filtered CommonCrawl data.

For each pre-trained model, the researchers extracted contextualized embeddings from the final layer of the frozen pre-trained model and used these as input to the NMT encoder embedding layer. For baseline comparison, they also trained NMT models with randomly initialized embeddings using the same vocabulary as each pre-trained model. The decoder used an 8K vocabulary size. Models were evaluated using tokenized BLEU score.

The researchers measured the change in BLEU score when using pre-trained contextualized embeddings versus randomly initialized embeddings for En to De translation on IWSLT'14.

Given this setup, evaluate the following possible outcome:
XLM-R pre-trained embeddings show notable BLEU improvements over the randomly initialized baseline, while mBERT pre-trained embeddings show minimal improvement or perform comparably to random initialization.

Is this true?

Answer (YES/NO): NO